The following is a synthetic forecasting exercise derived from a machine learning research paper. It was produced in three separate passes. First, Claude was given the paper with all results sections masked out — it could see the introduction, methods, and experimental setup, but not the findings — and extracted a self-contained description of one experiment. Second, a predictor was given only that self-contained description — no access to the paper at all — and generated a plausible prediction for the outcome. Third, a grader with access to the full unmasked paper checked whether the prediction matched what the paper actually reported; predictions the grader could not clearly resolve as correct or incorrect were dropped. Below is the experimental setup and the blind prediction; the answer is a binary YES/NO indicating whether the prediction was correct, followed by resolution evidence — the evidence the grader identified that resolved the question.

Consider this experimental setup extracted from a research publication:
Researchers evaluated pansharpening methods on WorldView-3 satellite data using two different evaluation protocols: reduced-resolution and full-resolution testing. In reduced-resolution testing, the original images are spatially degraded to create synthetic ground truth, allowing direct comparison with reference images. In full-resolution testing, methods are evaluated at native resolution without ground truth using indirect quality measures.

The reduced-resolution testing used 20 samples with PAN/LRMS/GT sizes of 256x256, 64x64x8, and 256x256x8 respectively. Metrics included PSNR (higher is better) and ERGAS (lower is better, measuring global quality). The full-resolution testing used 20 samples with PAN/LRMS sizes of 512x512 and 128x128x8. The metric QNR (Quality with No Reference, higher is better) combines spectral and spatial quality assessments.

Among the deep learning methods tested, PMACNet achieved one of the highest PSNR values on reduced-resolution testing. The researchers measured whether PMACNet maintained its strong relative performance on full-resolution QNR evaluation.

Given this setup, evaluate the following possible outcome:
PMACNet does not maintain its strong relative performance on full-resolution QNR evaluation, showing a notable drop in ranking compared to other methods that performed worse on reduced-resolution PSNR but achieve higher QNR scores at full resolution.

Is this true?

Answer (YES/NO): YES